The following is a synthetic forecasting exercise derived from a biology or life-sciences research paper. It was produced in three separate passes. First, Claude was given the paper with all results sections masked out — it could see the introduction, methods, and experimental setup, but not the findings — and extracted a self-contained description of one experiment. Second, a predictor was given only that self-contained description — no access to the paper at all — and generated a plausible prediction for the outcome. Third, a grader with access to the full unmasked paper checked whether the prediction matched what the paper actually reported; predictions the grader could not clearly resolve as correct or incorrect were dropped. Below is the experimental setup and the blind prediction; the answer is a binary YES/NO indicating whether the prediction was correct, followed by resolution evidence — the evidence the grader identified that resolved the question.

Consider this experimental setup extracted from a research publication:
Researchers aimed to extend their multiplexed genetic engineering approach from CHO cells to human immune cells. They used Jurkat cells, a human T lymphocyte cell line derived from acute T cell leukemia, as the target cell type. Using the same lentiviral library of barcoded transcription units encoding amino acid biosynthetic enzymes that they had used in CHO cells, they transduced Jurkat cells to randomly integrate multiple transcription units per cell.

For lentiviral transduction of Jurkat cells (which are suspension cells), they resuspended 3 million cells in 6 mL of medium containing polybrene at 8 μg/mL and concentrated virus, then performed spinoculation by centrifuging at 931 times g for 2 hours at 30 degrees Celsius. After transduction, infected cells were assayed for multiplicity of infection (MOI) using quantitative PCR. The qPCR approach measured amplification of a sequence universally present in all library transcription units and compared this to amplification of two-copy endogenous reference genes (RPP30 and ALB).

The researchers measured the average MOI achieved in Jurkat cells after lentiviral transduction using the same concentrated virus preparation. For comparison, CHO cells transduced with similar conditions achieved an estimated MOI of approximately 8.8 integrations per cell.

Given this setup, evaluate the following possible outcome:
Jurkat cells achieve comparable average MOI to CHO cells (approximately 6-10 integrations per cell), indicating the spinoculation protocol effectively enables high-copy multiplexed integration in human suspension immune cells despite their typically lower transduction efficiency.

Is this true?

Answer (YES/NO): NO